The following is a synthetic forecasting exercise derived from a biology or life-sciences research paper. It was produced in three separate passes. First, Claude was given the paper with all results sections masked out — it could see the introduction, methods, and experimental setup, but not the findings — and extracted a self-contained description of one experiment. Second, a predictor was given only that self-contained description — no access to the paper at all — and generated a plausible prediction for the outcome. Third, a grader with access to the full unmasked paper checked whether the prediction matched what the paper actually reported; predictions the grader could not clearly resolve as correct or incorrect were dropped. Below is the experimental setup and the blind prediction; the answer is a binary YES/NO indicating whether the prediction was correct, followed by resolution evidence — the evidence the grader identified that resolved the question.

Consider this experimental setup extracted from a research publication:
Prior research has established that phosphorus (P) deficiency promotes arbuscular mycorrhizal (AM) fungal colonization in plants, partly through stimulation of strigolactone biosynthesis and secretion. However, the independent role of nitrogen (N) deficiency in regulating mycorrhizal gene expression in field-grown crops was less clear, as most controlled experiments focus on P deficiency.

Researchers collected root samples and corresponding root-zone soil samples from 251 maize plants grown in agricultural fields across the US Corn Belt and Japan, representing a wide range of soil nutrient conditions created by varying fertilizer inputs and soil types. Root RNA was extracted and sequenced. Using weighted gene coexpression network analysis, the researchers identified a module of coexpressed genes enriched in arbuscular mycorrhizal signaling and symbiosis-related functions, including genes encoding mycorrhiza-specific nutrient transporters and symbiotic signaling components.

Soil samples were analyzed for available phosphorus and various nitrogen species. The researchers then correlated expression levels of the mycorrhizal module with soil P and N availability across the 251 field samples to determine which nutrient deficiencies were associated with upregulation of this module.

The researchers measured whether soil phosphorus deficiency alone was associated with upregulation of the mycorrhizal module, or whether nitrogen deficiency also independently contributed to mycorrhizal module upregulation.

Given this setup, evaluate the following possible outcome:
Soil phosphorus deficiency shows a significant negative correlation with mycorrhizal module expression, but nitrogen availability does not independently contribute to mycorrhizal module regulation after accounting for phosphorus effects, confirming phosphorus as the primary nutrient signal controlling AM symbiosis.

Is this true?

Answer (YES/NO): NO